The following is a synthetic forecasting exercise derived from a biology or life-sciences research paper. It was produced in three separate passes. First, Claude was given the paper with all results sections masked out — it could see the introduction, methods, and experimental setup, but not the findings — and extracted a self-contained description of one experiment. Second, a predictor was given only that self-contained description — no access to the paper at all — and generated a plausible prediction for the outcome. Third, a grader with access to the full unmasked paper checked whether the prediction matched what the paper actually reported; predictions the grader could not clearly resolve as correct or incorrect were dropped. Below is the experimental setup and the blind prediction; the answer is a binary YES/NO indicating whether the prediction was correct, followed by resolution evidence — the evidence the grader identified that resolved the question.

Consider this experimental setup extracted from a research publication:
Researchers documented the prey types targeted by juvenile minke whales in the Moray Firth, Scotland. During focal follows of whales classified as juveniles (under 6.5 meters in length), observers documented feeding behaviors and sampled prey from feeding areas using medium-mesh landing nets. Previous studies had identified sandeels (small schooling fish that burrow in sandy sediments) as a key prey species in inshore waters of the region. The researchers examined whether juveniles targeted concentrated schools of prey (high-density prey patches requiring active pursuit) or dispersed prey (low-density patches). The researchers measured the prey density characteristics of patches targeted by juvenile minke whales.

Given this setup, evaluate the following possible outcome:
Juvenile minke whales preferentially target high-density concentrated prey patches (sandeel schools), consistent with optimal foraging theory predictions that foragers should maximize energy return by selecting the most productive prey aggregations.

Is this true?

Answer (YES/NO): NO